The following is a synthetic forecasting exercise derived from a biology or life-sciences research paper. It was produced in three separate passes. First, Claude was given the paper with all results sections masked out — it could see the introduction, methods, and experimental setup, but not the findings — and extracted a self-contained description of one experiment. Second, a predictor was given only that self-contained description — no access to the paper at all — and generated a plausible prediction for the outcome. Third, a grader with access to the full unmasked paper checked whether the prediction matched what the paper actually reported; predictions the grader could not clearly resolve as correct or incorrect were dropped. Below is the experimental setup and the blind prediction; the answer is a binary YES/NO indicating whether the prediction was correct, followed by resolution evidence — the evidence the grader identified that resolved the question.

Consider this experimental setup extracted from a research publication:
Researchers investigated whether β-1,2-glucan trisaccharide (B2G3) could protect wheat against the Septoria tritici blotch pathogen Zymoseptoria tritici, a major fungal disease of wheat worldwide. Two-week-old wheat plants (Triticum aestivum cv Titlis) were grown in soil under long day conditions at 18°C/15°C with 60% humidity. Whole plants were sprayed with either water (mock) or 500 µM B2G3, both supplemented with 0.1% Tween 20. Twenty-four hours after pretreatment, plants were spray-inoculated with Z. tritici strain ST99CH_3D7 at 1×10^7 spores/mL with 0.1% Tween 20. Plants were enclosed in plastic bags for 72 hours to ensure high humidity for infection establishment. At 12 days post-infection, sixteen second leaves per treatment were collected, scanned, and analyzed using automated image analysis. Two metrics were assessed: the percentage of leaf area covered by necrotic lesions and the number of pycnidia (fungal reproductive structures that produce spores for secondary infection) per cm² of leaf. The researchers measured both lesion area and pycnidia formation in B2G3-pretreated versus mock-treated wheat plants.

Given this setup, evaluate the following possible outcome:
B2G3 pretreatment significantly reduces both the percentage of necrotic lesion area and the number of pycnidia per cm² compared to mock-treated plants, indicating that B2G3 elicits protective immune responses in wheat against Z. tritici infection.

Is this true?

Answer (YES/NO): YES